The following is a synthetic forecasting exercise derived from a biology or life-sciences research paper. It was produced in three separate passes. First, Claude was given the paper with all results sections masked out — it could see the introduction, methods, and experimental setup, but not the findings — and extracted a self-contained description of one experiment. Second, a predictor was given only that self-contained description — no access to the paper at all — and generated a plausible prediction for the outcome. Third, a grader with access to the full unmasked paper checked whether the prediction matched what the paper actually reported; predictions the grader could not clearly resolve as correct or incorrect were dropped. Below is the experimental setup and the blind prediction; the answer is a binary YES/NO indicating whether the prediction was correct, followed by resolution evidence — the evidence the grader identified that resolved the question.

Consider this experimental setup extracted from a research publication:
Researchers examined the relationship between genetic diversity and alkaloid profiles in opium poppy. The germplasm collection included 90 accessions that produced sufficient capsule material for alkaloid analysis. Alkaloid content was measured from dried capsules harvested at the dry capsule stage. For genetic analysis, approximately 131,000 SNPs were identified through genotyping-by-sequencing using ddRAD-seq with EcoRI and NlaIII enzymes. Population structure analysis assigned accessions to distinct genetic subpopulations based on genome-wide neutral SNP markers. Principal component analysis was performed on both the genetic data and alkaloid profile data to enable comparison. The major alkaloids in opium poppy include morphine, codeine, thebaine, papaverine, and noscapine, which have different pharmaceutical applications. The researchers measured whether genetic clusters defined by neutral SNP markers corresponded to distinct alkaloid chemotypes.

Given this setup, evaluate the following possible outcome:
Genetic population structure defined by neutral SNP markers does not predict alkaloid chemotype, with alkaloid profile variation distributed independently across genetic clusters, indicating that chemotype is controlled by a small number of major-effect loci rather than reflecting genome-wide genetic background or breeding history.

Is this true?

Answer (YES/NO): NO